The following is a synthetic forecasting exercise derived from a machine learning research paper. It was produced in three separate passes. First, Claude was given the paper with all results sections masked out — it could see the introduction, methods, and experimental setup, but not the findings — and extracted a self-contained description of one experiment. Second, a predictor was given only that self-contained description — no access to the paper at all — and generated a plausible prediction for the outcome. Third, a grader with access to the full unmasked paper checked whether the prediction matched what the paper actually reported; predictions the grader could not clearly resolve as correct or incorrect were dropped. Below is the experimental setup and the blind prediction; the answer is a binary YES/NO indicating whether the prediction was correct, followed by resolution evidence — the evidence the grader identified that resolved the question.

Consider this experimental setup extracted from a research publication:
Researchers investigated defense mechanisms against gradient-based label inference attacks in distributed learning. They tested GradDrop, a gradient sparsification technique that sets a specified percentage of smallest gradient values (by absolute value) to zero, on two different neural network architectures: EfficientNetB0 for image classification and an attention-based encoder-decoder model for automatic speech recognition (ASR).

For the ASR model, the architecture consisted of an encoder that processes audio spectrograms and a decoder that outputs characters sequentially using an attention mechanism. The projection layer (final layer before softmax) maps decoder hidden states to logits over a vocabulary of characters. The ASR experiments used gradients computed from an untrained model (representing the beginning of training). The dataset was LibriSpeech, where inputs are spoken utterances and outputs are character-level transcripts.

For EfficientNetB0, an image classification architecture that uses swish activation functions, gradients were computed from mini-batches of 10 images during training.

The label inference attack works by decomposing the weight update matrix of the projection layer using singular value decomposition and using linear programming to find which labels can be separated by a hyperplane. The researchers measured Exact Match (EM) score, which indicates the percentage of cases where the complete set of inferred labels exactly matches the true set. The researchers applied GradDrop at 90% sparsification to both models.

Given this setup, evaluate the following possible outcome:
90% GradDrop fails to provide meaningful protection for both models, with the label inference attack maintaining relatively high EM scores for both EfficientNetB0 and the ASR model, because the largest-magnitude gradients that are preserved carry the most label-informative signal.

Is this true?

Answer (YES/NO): NO